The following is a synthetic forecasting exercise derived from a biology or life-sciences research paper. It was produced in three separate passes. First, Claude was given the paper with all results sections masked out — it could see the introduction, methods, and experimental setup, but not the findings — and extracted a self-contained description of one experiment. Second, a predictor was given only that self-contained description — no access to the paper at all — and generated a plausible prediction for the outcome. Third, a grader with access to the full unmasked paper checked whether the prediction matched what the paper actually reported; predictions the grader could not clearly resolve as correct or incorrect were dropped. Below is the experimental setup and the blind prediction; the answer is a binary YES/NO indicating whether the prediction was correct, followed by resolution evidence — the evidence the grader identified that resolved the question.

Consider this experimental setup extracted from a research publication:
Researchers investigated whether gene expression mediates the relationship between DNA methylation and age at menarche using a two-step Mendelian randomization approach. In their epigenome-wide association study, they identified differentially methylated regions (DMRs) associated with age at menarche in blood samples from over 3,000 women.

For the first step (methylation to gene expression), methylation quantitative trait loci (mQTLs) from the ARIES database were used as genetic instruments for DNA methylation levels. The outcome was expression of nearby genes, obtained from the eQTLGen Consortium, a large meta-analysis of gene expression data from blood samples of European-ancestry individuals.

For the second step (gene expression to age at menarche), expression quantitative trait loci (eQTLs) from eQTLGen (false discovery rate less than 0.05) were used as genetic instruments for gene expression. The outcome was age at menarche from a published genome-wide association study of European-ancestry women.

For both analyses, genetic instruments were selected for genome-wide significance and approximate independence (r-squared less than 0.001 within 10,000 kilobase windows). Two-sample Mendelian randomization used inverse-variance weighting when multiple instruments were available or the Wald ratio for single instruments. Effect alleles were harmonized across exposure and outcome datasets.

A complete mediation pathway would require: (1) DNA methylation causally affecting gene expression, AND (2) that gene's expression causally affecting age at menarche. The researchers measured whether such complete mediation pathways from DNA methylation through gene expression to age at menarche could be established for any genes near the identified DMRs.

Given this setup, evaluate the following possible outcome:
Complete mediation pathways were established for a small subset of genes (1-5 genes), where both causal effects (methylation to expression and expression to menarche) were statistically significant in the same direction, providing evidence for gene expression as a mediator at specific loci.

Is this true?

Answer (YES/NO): NO